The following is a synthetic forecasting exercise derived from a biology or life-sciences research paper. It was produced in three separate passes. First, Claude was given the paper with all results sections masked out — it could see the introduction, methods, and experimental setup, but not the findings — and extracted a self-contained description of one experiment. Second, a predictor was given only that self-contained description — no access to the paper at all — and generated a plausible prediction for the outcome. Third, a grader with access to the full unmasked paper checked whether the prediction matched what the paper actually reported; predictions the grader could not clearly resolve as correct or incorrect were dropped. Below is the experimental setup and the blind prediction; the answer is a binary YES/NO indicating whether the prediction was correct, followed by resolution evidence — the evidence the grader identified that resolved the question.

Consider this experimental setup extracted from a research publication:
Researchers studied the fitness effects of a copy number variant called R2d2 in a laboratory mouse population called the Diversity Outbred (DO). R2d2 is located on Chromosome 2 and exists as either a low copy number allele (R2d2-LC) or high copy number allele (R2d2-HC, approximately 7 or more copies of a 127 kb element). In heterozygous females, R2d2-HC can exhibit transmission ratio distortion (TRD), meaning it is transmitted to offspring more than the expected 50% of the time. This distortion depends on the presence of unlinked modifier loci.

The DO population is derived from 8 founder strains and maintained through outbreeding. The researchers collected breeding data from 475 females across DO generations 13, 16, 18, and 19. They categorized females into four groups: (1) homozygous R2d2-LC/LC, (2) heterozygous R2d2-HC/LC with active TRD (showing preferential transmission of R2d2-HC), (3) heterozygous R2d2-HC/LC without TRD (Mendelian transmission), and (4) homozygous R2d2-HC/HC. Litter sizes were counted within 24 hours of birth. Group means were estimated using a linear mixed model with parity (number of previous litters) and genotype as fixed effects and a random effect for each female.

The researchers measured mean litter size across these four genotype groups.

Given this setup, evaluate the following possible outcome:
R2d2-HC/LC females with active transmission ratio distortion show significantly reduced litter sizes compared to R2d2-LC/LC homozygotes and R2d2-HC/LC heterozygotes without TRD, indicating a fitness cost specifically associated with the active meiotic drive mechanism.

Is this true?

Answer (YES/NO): YES